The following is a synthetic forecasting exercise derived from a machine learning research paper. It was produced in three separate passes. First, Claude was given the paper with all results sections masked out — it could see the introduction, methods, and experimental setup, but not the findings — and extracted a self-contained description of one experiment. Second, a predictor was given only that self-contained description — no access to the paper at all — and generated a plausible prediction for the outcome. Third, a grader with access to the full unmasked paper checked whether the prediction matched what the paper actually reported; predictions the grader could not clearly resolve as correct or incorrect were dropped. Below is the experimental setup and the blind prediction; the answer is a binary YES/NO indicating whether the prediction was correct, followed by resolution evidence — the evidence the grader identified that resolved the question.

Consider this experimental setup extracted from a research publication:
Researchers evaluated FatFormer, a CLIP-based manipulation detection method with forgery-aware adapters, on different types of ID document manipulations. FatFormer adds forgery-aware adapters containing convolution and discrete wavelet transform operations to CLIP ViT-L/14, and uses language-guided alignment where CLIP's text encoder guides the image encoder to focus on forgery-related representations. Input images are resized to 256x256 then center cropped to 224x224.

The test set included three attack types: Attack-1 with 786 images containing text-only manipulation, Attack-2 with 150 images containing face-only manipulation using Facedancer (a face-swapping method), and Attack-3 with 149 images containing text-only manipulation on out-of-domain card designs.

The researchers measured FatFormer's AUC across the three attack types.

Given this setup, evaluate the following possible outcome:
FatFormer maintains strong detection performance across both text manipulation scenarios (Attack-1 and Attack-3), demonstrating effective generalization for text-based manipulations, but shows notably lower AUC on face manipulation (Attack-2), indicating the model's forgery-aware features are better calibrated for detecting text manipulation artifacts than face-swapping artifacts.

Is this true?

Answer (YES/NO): NO